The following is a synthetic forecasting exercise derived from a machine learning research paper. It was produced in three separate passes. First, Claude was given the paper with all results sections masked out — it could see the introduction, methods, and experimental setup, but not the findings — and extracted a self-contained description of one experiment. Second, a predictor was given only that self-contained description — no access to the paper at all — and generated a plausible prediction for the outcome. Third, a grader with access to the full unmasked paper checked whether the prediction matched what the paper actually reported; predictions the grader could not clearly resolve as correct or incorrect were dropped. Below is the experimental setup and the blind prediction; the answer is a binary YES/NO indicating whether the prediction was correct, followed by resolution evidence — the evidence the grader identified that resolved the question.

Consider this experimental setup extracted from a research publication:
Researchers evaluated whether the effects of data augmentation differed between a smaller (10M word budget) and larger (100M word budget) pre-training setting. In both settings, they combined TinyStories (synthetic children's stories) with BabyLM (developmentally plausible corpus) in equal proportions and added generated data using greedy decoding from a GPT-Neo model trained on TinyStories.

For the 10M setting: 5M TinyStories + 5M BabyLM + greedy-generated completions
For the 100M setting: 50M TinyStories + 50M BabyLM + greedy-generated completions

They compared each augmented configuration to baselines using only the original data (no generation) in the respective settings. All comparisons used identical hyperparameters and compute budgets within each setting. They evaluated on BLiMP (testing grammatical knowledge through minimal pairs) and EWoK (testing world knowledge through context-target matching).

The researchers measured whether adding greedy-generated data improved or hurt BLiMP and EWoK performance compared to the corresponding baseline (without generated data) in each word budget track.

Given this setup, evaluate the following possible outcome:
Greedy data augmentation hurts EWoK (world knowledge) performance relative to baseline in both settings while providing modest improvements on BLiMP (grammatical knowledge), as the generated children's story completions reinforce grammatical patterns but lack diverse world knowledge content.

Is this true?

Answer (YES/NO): NO